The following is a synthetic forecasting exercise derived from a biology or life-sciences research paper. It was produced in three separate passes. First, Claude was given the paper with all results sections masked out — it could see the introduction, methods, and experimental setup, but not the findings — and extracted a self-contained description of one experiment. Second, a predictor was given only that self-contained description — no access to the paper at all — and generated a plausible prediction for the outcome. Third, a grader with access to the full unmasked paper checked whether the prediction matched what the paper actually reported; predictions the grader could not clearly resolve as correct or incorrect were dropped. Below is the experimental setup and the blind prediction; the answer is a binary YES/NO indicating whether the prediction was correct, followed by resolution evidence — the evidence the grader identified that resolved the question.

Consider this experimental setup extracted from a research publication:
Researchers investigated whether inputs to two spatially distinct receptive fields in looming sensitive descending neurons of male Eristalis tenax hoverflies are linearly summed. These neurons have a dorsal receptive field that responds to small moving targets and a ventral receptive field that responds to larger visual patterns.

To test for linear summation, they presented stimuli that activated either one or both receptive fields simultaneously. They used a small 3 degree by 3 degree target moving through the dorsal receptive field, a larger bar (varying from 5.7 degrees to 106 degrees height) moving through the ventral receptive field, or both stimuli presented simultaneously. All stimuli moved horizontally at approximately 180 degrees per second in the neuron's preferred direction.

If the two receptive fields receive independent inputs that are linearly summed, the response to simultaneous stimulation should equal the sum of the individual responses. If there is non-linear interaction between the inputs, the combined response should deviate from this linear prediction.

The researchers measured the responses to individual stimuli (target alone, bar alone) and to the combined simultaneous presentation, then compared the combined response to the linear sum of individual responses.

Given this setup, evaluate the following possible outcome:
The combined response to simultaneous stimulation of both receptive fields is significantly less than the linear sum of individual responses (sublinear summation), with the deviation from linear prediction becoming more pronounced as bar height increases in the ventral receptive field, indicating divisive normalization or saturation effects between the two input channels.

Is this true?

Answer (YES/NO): NO